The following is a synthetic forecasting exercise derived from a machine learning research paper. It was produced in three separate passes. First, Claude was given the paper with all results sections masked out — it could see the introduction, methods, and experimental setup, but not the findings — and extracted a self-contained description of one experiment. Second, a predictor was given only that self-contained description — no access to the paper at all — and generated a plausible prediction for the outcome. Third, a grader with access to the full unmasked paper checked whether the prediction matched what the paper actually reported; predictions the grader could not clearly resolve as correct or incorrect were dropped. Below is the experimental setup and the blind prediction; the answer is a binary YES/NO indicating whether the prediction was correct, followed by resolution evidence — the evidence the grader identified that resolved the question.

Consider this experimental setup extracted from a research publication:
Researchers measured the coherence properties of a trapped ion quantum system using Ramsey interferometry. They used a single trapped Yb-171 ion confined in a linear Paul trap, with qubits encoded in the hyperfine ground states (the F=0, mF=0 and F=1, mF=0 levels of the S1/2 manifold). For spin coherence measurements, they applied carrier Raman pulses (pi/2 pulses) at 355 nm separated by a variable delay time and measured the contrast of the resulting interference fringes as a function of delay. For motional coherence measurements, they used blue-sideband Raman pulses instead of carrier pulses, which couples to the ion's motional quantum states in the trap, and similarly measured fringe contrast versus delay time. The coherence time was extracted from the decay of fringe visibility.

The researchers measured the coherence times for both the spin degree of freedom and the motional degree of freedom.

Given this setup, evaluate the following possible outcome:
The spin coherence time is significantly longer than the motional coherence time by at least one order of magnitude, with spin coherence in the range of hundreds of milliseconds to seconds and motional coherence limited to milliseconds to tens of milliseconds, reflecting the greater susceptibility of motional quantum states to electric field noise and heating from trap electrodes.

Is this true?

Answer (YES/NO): NO